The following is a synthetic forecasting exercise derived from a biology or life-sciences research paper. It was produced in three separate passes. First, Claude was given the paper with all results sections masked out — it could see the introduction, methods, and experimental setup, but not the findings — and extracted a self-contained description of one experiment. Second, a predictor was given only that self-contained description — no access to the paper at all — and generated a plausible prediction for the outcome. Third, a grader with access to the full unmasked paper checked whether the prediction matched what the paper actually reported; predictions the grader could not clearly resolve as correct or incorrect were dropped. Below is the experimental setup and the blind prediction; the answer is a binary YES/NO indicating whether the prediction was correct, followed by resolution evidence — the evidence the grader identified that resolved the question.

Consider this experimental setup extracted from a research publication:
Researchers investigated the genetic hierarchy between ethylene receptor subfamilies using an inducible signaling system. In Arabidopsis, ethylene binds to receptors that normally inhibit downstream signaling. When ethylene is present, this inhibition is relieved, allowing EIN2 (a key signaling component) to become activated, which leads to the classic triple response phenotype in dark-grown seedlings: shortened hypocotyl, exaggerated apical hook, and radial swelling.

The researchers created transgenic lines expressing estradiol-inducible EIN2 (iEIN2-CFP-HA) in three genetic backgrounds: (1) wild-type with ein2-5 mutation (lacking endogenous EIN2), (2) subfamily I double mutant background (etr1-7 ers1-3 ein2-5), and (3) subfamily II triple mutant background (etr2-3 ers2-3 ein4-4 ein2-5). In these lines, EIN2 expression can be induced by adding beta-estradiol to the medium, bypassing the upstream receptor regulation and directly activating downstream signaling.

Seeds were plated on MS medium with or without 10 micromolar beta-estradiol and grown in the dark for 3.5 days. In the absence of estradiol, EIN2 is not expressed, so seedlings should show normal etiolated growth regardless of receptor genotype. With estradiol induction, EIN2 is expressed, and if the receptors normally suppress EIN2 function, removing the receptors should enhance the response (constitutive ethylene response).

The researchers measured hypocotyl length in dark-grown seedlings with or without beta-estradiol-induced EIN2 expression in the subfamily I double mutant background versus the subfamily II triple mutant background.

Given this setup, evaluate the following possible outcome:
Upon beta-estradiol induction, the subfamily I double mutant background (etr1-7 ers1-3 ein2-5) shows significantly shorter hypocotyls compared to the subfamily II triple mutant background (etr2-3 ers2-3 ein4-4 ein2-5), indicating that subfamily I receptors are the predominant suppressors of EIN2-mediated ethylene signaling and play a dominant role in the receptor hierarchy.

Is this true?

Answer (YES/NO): YES